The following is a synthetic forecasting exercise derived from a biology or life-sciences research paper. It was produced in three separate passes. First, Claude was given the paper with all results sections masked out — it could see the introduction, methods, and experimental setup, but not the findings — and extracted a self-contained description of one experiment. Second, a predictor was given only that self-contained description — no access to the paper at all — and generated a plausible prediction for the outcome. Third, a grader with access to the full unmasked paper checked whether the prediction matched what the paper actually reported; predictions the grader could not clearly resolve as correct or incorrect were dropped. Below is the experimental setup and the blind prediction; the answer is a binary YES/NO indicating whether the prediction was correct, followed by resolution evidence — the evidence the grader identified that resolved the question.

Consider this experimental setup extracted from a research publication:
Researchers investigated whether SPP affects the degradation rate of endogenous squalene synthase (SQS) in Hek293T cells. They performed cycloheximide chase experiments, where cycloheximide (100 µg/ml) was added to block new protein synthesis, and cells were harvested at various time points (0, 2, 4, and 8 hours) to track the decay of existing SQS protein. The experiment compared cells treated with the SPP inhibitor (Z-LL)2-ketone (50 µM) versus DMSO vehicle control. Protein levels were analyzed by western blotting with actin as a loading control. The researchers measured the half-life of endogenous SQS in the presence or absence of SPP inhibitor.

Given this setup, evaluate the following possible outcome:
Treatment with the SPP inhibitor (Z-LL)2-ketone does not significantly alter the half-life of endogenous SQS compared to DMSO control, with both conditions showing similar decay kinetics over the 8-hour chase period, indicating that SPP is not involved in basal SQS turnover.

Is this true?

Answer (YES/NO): NO